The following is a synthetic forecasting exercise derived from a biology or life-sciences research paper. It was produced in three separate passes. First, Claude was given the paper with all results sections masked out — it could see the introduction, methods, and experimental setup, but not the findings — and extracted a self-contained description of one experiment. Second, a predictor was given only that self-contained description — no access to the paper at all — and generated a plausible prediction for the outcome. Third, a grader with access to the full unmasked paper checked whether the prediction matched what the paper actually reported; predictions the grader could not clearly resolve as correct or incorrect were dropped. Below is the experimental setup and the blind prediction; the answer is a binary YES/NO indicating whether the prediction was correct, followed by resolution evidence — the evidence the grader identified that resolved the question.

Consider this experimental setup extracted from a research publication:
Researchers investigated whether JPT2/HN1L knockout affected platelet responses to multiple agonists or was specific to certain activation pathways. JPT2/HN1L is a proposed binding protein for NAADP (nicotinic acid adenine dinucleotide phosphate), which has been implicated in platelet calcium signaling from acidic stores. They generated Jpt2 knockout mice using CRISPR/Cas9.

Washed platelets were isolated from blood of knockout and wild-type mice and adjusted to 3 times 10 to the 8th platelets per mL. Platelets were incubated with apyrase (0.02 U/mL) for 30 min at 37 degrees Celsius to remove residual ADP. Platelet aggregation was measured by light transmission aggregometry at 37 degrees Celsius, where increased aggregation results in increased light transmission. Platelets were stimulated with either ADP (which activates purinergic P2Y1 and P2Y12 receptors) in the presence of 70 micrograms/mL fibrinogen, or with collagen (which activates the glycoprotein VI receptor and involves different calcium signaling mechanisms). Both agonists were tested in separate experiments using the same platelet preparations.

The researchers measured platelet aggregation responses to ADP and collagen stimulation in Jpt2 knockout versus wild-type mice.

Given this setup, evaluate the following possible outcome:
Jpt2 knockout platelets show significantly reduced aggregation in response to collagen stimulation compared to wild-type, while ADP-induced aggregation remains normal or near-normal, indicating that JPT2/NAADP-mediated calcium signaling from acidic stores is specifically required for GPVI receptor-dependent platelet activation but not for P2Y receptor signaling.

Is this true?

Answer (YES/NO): NO